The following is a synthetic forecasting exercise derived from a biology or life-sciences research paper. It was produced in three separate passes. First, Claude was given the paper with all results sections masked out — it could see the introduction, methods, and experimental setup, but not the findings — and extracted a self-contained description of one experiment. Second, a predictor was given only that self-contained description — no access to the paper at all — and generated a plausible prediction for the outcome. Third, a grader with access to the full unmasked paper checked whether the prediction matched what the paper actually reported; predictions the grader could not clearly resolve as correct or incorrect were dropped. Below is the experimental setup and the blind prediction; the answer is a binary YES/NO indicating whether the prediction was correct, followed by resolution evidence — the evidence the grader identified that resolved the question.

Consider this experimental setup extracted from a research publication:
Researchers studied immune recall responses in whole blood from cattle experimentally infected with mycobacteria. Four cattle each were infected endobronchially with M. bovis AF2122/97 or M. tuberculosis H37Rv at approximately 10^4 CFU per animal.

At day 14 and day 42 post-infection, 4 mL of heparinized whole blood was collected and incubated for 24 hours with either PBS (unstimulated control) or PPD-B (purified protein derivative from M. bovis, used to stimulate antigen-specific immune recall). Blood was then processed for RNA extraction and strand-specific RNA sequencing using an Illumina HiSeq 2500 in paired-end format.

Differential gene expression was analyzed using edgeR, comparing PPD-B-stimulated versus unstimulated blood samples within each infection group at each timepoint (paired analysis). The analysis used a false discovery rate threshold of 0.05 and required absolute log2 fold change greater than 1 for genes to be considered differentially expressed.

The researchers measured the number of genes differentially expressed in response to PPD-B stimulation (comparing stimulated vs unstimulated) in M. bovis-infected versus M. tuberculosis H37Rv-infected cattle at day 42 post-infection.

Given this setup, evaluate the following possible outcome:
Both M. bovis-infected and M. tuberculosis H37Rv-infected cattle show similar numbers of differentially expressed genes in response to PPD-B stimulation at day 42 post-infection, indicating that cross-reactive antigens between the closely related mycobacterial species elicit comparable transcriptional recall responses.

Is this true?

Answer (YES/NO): NO